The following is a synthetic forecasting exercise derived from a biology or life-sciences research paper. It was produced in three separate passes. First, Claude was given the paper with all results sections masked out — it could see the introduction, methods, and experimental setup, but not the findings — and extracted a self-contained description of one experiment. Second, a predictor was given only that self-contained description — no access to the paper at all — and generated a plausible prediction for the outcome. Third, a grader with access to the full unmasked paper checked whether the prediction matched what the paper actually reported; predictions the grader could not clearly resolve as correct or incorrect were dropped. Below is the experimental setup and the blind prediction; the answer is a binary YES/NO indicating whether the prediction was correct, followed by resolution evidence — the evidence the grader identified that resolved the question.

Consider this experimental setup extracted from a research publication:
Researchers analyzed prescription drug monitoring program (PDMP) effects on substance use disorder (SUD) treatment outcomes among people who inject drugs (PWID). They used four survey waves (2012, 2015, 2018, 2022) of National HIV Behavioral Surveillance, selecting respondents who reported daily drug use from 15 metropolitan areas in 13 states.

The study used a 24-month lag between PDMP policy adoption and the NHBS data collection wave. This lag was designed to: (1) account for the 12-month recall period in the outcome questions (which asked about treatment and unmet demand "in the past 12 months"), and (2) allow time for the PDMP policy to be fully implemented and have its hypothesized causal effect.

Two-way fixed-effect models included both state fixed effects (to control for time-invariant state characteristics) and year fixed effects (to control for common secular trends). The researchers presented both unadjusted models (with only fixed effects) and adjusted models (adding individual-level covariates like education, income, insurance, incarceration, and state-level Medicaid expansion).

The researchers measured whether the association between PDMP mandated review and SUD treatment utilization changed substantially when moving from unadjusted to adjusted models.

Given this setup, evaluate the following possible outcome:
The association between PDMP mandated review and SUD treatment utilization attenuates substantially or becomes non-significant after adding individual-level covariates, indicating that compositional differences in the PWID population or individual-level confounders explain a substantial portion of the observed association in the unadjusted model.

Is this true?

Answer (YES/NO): NO